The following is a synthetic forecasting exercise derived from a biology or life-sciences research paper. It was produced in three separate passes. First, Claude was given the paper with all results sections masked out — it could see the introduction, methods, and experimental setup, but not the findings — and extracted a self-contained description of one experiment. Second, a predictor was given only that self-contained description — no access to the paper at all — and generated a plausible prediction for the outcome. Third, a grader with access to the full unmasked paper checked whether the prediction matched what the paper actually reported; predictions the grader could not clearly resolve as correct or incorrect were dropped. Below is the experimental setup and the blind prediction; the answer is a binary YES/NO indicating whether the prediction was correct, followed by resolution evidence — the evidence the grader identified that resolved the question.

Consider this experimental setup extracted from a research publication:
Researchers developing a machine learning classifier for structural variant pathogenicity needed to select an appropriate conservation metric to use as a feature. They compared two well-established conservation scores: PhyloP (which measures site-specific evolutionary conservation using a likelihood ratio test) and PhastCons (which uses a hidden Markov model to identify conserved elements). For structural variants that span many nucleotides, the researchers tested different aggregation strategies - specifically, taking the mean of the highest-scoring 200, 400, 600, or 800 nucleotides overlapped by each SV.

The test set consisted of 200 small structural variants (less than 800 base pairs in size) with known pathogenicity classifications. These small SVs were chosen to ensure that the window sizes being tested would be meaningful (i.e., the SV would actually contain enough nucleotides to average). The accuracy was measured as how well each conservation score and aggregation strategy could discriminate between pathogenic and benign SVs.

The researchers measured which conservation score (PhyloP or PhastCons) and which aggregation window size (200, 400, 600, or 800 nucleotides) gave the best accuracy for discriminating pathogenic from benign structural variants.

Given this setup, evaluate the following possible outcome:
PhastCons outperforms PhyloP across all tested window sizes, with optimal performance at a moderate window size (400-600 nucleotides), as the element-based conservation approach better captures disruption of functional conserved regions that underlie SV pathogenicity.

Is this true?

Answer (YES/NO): NO